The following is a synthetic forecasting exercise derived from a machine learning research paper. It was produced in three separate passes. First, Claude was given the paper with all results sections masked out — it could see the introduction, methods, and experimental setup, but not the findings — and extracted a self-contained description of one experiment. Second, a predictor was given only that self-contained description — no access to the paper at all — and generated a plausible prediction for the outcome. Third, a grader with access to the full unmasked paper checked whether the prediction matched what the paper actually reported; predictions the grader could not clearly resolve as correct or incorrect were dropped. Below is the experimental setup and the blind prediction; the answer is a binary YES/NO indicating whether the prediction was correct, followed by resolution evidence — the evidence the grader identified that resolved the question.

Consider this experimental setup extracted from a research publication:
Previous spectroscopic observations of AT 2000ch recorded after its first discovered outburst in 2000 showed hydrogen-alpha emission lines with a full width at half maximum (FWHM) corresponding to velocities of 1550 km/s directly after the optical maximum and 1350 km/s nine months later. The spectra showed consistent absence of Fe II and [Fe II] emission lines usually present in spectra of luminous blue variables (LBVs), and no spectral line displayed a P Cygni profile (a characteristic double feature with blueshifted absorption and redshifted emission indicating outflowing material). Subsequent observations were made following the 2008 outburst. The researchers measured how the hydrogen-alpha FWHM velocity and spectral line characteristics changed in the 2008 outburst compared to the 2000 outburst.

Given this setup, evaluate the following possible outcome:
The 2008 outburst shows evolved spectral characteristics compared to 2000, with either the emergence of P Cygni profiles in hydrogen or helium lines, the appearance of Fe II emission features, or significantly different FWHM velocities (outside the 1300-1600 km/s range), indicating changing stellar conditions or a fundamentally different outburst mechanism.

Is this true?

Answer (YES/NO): YES